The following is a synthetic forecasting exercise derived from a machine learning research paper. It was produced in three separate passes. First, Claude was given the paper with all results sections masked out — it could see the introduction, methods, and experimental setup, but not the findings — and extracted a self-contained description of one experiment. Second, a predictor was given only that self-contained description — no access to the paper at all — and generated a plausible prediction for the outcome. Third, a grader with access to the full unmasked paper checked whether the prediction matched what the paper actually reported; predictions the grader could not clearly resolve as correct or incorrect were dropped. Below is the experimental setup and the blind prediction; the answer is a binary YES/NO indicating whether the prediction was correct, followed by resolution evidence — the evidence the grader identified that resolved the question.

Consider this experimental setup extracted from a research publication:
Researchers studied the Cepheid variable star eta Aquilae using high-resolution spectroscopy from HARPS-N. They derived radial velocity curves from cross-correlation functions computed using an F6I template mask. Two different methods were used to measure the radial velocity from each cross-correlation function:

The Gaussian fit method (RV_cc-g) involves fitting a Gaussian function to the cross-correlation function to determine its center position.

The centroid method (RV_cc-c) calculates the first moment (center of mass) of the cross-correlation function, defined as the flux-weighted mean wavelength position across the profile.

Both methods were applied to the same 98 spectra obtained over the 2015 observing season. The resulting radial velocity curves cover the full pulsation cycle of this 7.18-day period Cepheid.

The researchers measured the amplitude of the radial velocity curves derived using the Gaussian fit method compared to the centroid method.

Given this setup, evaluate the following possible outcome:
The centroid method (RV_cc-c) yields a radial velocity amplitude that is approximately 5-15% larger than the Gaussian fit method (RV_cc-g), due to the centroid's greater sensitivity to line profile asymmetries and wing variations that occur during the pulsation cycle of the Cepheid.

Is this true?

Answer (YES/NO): NO